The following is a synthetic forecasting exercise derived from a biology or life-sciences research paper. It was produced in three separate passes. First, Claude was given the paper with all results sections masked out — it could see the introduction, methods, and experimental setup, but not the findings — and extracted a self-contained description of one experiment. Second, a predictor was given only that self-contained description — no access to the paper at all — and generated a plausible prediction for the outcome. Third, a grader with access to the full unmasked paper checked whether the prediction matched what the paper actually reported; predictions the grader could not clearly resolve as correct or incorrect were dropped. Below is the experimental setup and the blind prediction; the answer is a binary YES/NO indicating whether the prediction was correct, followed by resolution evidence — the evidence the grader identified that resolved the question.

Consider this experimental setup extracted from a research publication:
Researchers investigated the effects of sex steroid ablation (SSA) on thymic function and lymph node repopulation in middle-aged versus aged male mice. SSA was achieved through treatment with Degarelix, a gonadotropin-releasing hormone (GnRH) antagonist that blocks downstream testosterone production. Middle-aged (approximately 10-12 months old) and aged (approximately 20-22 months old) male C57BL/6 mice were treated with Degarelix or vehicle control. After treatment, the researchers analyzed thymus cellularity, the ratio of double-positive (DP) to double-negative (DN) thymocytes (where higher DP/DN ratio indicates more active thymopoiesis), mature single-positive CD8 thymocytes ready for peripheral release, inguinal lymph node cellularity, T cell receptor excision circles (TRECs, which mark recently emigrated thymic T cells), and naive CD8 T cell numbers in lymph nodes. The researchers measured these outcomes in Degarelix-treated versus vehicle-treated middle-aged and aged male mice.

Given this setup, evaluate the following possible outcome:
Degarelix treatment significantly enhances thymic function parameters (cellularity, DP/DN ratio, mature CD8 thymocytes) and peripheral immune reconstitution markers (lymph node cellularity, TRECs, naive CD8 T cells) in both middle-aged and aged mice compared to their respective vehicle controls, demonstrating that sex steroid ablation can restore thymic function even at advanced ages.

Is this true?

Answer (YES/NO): NO